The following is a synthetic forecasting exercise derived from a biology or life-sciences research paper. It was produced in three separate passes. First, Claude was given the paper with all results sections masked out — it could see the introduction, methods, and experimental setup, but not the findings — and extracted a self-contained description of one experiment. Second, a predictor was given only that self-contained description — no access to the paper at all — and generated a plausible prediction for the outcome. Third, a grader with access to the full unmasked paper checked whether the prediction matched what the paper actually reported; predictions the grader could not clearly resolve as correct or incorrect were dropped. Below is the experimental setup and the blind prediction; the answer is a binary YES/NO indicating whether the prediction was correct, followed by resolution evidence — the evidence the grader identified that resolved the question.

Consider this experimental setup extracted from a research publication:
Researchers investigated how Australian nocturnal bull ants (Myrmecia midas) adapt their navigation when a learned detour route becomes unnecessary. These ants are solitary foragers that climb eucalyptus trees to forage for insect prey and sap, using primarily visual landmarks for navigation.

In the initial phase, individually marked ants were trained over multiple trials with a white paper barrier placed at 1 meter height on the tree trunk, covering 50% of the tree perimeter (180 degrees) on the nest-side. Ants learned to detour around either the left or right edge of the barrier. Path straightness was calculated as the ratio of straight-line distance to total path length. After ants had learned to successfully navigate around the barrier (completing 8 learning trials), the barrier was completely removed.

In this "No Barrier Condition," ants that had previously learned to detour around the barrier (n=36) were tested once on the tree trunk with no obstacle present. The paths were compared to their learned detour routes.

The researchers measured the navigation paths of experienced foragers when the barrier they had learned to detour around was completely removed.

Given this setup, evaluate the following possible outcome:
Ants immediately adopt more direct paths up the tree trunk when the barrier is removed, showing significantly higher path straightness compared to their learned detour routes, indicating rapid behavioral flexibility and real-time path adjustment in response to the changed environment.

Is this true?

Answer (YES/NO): NO